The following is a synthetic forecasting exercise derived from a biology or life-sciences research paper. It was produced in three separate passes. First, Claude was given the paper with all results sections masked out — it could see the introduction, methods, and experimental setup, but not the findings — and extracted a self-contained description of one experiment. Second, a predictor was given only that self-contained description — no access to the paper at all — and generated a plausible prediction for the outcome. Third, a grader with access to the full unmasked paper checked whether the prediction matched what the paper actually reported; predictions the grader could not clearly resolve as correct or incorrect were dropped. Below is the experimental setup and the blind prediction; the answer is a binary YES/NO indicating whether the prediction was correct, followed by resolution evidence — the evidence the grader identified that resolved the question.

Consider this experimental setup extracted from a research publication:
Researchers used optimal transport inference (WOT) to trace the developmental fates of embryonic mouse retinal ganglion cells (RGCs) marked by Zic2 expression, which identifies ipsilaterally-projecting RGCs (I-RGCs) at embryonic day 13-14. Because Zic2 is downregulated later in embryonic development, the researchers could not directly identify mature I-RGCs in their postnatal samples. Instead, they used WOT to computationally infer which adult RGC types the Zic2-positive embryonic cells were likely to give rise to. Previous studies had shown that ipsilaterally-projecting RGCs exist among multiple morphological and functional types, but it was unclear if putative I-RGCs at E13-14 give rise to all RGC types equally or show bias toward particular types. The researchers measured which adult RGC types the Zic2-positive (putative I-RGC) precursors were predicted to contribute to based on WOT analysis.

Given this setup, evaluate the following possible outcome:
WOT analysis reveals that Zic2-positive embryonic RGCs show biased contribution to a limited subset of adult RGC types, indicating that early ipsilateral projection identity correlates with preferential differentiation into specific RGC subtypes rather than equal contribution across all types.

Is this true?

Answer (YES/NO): YES